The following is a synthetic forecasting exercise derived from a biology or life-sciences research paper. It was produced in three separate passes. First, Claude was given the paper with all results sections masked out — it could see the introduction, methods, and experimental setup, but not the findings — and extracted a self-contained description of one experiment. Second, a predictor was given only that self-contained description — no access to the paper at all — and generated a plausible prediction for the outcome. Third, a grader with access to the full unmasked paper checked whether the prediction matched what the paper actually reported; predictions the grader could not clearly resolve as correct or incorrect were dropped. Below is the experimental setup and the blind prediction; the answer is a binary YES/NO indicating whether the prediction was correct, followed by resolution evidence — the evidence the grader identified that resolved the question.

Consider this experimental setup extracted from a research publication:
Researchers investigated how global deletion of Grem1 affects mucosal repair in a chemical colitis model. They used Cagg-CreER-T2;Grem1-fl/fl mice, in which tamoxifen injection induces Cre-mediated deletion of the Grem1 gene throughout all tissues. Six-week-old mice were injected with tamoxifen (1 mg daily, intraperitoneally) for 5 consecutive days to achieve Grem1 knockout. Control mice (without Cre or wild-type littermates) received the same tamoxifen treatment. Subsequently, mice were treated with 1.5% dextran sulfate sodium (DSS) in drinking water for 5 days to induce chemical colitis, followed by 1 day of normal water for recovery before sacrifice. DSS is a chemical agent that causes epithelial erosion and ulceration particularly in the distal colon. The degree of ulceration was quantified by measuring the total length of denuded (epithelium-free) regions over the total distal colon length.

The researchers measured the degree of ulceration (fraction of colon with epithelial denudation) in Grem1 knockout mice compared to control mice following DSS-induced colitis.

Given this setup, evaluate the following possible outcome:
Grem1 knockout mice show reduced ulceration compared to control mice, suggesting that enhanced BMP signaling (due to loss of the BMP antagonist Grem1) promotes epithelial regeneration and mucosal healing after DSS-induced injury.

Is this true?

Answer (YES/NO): NO